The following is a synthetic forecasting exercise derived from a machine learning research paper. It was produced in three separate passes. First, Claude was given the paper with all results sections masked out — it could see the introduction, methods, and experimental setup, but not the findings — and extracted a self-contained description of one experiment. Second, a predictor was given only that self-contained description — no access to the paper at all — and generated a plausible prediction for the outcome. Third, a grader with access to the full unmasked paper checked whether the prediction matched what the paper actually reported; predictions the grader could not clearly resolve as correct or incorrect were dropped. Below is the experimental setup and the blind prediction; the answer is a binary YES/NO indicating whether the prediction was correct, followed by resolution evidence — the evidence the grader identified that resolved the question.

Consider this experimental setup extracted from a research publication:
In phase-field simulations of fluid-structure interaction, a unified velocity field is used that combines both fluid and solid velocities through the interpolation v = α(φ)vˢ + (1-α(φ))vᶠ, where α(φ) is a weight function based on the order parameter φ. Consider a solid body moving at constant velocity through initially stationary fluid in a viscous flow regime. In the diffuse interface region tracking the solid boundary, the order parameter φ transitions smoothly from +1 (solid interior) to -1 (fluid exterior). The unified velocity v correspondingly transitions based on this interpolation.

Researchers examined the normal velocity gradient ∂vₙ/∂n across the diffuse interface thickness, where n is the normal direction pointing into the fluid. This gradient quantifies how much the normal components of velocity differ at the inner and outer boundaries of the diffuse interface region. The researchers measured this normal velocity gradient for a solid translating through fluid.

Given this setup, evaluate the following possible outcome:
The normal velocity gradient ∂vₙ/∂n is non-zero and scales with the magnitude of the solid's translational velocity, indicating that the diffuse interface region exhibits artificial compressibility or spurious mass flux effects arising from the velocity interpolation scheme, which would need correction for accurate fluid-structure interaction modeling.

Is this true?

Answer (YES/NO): YES